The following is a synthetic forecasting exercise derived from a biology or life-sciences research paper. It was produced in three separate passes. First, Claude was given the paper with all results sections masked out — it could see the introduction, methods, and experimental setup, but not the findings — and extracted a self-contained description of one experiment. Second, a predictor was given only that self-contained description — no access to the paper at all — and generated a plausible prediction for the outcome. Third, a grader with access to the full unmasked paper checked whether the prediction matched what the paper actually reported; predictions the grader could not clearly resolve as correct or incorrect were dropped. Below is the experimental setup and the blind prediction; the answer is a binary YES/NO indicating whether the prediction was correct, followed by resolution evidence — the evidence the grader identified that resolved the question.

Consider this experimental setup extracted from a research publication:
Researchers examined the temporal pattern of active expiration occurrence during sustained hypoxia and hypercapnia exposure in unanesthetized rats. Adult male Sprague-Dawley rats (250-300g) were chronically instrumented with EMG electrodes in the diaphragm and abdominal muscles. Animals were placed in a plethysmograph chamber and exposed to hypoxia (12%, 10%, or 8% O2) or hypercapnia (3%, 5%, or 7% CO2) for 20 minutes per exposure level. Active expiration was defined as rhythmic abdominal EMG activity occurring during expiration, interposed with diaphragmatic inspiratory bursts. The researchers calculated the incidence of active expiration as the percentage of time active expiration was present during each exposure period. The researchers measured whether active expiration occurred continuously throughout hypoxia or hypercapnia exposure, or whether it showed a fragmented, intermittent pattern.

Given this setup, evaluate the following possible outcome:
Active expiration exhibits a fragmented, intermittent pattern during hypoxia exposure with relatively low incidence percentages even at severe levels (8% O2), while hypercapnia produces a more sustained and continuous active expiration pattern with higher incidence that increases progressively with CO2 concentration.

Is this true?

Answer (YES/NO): NO